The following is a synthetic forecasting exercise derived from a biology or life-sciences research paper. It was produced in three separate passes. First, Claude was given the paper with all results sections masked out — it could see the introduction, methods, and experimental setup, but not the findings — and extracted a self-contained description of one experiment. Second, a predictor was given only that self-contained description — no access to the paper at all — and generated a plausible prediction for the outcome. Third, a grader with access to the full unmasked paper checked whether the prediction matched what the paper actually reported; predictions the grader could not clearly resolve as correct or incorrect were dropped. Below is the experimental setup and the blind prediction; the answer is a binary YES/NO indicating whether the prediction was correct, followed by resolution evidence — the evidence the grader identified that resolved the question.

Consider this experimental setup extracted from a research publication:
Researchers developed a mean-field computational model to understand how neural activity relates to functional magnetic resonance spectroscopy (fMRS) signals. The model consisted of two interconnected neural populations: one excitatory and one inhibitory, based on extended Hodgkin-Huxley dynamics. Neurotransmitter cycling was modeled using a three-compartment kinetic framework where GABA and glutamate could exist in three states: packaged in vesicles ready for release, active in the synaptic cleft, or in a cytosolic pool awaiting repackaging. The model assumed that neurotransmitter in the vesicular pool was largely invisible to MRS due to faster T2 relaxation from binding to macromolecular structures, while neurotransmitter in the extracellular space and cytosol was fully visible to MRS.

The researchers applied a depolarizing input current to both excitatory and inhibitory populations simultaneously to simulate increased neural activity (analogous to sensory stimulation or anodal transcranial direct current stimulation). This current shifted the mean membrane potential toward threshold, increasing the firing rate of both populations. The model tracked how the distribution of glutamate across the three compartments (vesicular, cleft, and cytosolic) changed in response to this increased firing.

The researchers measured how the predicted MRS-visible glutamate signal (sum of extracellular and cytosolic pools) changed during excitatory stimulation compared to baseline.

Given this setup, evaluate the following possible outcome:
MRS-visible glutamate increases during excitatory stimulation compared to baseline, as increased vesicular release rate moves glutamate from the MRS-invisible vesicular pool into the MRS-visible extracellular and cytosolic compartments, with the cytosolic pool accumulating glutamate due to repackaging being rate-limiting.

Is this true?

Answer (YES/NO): YES